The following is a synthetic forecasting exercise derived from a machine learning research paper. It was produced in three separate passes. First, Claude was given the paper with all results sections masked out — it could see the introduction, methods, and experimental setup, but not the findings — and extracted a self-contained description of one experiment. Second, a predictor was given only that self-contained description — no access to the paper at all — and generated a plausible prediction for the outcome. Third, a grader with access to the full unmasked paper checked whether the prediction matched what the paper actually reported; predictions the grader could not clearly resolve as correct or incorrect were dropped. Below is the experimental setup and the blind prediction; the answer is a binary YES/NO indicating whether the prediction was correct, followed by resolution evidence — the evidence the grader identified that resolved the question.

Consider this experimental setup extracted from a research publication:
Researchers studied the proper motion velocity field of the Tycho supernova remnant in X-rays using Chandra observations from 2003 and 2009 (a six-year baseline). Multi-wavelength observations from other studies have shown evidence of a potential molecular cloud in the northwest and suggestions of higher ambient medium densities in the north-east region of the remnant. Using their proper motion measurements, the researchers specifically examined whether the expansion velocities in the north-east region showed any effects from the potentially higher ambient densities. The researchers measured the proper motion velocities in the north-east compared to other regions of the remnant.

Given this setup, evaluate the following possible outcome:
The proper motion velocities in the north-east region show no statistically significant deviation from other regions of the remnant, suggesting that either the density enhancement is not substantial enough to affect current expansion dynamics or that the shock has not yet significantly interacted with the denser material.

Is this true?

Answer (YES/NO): NO